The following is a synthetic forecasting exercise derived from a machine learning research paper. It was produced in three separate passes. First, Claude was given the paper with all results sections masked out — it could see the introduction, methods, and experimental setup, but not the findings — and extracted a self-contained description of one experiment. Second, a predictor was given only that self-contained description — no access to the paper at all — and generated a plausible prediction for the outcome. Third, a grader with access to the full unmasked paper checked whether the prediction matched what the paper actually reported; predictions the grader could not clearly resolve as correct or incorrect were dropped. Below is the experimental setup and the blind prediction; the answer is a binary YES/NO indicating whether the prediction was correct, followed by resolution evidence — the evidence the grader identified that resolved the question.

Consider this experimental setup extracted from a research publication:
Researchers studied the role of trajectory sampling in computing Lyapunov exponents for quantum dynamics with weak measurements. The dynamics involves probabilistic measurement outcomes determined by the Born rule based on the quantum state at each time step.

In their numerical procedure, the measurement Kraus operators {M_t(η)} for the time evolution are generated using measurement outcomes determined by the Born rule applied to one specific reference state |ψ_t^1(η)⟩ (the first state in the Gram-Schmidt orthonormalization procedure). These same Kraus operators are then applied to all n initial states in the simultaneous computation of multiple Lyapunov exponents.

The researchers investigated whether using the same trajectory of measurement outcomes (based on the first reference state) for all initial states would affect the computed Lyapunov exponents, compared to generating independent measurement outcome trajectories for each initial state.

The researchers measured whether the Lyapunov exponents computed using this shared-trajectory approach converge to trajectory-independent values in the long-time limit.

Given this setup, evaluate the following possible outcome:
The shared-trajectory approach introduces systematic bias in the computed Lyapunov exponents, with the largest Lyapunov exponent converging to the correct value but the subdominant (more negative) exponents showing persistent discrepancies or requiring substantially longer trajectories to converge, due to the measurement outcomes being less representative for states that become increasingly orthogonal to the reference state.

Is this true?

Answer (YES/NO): NO